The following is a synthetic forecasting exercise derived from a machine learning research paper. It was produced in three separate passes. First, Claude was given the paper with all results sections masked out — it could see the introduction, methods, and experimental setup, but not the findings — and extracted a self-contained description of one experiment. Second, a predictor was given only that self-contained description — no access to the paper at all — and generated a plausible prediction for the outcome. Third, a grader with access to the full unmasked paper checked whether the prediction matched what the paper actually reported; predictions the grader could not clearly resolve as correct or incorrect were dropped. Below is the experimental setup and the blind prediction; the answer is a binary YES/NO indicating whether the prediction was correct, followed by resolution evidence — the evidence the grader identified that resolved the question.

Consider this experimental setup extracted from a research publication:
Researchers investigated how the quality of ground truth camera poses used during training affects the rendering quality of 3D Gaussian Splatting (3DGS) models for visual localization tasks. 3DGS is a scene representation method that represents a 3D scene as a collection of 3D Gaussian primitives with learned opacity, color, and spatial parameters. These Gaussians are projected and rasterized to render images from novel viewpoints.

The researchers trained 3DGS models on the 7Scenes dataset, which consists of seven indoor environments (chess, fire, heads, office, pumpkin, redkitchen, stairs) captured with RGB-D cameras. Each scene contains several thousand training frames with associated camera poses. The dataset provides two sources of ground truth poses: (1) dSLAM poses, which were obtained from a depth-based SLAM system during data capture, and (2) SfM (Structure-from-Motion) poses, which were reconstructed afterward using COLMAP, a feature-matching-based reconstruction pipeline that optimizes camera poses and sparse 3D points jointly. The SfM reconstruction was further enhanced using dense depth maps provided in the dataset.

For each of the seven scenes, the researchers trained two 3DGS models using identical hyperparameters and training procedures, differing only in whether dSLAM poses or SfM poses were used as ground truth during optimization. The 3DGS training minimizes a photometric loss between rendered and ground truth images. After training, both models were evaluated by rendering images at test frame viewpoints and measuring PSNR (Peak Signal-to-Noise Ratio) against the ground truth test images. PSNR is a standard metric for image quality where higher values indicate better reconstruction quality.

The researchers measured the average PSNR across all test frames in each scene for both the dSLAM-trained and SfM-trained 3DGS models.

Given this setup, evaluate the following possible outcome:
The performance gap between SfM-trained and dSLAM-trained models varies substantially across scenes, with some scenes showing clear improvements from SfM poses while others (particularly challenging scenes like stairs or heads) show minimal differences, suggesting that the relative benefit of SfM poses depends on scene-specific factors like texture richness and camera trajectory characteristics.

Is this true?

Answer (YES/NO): NO